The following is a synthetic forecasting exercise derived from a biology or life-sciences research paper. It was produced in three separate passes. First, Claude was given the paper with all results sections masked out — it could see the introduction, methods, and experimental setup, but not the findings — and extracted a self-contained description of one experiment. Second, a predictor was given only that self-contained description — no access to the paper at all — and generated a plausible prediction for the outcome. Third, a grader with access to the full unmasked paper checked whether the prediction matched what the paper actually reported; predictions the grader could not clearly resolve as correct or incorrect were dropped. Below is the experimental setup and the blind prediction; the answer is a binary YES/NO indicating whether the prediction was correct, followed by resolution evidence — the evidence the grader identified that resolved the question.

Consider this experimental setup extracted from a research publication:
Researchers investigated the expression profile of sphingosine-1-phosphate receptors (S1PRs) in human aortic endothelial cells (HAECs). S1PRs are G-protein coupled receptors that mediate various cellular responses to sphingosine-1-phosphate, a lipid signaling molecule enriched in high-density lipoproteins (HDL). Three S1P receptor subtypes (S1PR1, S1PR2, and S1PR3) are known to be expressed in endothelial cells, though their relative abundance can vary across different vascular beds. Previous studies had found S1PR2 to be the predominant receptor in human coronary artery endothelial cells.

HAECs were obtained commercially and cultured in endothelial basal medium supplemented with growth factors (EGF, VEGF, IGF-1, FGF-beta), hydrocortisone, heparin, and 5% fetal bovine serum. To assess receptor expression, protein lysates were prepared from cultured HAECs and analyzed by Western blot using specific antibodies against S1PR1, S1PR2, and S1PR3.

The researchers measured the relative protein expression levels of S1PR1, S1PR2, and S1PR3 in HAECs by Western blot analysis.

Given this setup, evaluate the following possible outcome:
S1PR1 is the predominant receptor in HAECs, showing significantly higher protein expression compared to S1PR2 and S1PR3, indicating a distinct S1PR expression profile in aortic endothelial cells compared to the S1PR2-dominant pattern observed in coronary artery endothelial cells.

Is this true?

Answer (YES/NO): NO